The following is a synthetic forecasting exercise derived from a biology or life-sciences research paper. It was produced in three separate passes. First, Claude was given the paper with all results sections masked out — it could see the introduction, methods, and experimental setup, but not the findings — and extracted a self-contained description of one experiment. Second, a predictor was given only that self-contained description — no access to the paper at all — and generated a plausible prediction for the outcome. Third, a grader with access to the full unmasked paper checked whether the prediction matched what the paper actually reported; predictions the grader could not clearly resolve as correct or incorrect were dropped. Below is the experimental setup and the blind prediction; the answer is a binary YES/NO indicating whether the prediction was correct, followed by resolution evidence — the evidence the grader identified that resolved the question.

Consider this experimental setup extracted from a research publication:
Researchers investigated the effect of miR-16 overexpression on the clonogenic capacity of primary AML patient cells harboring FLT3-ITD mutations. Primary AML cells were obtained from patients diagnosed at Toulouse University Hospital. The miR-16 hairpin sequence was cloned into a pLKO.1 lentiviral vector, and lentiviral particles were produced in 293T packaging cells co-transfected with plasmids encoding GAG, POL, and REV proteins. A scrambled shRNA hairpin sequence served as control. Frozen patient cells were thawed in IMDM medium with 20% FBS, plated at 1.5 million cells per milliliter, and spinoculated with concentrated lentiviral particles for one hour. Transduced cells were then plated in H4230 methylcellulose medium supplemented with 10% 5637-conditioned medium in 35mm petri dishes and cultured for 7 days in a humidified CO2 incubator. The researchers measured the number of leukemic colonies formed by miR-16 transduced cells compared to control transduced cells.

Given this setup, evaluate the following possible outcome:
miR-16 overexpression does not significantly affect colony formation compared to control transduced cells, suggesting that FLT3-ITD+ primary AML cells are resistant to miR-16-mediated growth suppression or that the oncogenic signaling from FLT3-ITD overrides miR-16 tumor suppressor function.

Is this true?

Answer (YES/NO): NO